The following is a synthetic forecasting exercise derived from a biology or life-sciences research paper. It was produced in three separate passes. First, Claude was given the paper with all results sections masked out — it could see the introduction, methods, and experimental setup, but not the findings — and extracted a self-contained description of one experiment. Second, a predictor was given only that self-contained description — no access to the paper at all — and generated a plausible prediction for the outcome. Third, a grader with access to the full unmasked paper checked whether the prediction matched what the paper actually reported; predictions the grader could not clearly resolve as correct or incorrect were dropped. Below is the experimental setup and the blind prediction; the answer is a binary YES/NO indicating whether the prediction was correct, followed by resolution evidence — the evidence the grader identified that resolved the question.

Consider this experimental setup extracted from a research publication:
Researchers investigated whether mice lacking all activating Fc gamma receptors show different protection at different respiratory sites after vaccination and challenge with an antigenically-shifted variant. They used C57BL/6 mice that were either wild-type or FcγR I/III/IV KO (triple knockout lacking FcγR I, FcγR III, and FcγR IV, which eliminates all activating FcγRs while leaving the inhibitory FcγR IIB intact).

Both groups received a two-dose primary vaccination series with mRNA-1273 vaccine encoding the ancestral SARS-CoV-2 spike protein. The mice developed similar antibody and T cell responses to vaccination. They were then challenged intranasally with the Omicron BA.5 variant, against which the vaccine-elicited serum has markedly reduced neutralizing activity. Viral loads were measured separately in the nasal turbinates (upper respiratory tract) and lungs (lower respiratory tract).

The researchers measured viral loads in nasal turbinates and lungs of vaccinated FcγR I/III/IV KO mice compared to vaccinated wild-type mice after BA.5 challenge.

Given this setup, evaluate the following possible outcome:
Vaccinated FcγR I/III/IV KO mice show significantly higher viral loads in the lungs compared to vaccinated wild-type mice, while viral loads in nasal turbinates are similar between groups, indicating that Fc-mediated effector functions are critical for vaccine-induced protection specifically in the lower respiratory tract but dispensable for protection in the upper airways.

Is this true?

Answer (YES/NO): NO